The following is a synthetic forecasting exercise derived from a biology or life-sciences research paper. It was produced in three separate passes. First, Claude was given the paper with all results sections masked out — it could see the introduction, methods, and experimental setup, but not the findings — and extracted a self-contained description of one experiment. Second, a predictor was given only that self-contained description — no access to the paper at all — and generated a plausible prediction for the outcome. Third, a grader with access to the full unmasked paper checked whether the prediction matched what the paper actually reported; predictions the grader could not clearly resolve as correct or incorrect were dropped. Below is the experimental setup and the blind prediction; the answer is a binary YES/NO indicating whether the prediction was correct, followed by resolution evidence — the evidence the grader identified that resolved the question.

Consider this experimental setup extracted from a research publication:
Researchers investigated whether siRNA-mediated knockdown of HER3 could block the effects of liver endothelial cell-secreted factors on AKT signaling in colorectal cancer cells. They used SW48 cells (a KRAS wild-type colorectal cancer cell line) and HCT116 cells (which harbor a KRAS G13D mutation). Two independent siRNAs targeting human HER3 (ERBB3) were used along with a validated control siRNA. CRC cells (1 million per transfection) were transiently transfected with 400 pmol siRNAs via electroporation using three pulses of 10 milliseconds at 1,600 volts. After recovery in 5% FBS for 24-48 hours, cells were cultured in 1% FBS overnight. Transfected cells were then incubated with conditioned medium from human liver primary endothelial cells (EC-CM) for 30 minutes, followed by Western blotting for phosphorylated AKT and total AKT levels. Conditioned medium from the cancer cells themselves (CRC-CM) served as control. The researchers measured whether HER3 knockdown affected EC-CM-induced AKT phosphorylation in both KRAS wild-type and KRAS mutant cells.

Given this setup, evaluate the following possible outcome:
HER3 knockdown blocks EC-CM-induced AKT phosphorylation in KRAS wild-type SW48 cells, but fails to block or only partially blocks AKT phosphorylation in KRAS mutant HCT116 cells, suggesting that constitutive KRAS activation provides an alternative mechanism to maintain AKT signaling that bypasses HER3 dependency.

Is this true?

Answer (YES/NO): NO